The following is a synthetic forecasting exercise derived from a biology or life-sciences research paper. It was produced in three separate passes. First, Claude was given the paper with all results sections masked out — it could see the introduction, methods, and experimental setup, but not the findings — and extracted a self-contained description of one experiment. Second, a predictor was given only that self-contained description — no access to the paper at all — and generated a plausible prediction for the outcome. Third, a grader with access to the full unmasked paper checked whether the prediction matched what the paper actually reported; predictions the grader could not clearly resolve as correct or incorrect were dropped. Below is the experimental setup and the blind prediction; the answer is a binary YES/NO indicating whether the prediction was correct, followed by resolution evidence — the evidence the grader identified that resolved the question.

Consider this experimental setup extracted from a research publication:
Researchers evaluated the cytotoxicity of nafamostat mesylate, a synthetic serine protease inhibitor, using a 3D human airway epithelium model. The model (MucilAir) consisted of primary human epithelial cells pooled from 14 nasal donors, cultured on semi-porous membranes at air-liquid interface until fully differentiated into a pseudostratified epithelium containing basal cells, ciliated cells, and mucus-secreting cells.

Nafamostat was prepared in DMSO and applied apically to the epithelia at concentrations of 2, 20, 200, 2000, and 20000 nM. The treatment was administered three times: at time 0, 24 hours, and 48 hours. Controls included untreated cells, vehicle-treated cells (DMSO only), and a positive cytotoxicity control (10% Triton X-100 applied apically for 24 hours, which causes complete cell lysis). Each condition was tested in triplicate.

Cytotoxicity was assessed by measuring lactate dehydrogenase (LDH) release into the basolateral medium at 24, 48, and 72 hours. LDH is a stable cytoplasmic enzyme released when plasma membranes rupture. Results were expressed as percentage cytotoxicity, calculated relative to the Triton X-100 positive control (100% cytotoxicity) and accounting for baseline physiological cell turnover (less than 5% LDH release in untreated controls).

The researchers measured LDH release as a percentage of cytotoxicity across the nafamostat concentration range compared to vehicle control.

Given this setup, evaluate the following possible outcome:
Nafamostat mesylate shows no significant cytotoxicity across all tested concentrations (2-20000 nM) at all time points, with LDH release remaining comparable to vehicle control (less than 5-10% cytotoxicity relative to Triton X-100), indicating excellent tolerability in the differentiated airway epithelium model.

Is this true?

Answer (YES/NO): YES